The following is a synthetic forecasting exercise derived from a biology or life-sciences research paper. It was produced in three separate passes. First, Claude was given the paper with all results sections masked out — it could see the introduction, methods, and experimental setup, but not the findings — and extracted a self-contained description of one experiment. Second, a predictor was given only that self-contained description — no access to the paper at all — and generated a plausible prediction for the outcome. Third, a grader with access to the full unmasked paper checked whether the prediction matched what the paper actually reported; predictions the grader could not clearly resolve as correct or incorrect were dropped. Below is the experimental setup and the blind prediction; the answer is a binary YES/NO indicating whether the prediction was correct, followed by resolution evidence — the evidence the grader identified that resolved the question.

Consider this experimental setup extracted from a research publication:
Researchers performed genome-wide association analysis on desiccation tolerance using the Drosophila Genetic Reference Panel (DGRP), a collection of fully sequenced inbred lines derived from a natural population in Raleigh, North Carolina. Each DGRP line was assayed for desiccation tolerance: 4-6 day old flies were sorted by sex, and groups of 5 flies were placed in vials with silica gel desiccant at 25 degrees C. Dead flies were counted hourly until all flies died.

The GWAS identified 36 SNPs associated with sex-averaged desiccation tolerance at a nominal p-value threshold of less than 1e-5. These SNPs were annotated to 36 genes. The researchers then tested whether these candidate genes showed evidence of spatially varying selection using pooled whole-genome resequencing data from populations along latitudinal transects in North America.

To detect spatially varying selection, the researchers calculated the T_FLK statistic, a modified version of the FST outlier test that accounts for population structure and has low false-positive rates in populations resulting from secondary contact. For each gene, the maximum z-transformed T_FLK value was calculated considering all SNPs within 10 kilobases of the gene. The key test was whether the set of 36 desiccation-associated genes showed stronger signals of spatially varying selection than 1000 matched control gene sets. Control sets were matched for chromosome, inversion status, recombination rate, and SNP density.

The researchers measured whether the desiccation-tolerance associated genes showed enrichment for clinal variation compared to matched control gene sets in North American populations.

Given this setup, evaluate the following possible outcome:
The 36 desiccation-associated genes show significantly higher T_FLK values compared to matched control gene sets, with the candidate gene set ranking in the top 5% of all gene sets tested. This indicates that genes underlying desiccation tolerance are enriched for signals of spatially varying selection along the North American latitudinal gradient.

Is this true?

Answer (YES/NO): NO